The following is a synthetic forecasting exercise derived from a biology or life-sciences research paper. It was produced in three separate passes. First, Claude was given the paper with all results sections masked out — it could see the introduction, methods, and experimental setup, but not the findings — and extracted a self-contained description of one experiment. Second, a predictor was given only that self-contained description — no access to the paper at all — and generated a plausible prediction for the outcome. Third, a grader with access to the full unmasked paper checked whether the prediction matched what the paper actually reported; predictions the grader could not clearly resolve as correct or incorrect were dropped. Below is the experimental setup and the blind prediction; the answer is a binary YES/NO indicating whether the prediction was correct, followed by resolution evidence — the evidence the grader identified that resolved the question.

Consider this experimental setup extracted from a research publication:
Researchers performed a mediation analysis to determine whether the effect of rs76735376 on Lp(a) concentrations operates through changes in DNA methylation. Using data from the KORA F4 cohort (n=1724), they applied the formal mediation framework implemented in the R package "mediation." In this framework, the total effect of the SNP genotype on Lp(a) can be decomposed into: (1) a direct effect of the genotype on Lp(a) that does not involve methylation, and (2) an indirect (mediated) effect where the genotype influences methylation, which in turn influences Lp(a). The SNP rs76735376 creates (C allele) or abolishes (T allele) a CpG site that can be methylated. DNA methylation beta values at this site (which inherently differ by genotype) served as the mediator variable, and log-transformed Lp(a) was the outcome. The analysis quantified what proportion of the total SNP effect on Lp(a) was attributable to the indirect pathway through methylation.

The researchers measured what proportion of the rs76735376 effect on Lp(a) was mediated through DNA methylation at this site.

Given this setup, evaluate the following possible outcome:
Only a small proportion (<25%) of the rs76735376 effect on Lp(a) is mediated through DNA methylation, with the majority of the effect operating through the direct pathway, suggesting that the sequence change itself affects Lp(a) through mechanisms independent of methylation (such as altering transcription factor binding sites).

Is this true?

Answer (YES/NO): YES